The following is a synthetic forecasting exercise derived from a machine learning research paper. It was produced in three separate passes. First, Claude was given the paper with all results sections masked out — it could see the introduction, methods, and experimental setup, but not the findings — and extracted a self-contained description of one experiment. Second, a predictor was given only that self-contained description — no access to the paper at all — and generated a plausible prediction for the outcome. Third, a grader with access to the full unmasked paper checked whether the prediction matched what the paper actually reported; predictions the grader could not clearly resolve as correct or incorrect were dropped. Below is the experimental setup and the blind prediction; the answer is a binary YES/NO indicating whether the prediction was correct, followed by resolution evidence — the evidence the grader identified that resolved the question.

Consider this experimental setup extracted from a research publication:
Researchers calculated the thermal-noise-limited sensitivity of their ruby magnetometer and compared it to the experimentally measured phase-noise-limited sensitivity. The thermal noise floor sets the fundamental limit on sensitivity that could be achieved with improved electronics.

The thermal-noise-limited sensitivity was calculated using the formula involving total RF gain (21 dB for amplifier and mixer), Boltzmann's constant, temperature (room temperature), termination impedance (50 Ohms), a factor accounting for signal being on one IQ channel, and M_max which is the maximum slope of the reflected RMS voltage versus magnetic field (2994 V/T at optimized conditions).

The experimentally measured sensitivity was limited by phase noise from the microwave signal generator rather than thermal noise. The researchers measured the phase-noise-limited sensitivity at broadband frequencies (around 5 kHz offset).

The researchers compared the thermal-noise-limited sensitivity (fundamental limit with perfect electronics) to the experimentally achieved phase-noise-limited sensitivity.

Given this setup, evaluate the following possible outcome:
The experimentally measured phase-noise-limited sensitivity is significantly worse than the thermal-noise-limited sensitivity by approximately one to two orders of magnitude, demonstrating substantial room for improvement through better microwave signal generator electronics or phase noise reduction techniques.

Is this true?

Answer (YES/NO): YES